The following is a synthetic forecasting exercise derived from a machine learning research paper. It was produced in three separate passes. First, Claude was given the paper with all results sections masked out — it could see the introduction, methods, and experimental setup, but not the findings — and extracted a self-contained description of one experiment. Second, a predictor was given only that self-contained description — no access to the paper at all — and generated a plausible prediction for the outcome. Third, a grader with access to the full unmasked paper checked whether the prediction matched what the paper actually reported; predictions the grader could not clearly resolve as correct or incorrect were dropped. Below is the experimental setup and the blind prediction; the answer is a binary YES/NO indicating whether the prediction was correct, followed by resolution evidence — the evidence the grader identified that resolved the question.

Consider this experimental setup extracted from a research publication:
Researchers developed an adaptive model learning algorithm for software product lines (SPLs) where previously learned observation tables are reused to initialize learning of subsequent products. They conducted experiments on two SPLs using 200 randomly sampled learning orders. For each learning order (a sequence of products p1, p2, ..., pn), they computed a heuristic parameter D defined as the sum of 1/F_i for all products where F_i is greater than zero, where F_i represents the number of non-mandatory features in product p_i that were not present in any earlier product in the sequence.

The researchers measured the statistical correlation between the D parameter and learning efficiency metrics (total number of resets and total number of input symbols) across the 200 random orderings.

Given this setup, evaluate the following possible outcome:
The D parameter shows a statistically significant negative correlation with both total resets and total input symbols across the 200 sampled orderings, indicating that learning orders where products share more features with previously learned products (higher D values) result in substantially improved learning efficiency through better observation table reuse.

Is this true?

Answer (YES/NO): NO